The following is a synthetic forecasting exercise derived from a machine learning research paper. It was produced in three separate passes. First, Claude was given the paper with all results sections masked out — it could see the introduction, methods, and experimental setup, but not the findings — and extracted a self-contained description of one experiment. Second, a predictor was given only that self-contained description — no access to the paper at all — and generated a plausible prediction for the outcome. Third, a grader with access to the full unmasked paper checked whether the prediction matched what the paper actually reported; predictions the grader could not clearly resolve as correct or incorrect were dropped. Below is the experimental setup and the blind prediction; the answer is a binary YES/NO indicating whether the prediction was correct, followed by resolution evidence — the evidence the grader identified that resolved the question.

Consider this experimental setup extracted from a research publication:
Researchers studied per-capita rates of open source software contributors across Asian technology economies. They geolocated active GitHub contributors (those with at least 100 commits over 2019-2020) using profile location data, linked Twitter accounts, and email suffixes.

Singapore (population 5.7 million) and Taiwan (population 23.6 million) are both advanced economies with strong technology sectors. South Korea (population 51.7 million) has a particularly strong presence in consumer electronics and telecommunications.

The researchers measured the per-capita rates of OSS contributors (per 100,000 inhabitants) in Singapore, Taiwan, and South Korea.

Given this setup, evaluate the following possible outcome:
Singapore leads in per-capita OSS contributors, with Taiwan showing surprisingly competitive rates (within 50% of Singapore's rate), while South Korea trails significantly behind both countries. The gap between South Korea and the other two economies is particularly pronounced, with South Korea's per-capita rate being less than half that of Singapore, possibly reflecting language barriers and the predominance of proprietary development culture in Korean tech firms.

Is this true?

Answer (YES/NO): NO